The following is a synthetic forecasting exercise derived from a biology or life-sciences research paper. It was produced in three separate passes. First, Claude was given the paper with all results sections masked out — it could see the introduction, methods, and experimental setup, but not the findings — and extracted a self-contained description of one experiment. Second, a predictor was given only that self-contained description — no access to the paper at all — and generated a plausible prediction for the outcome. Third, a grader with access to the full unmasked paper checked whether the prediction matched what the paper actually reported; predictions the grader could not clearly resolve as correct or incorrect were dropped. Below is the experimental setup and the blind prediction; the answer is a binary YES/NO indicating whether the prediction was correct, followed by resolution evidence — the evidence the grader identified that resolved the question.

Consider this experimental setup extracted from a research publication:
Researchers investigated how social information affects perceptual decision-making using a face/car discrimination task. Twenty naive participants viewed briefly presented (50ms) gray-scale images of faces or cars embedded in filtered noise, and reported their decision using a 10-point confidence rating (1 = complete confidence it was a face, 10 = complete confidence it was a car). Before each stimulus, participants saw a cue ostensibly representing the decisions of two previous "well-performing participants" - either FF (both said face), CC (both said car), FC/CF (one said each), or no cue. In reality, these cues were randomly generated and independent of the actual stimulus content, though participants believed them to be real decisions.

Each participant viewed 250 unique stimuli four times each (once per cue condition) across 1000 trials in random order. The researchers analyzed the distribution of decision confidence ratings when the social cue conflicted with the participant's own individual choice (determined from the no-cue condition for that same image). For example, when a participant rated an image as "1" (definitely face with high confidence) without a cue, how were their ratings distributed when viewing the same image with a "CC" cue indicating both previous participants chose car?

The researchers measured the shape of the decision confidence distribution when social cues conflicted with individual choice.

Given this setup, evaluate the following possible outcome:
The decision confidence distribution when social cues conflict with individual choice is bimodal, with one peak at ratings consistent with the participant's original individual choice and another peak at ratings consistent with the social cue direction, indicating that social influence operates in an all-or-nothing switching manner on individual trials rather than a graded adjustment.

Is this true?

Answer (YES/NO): YES